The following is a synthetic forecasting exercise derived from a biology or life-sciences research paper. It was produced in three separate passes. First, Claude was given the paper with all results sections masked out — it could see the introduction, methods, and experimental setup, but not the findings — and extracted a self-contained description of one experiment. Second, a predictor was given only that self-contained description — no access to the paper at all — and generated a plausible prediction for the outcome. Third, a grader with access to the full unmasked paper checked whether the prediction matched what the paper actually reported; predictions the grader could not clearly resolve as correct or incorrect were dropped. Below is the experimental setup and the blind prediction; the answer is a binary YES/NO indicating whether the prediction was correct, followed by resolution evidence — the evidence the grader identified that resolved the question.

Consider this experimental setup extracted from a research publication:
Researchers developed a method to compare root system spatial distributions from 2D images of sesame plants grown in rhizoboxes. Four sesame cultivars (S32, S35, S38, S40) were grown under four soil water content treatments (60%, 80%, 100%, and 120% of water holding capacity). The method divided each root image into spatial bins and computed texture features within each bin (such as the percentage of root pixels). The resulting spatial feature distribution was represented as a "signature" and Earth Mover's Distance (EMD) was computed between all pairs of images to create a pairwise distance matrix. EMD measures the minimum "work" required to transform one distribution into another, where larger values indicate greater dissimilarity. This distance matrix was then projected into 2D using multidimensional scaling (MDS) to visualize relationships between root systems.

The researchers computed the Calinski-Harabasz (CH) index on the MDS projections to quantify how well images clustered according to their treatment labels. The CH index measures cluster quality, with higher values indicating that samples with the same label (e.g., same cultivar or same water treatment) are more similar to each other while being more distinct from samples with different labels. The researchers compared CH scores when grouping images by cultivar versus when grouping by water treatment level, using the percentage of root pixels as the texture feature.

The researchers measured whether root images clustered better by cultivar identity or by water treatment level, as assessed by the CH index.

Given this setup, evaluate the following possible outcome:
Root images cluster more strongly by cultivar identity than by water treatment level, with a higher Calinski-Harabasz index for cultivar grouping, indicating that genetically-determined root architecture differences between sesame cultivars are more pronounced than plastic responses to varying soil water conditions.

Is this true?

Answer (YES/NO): NO